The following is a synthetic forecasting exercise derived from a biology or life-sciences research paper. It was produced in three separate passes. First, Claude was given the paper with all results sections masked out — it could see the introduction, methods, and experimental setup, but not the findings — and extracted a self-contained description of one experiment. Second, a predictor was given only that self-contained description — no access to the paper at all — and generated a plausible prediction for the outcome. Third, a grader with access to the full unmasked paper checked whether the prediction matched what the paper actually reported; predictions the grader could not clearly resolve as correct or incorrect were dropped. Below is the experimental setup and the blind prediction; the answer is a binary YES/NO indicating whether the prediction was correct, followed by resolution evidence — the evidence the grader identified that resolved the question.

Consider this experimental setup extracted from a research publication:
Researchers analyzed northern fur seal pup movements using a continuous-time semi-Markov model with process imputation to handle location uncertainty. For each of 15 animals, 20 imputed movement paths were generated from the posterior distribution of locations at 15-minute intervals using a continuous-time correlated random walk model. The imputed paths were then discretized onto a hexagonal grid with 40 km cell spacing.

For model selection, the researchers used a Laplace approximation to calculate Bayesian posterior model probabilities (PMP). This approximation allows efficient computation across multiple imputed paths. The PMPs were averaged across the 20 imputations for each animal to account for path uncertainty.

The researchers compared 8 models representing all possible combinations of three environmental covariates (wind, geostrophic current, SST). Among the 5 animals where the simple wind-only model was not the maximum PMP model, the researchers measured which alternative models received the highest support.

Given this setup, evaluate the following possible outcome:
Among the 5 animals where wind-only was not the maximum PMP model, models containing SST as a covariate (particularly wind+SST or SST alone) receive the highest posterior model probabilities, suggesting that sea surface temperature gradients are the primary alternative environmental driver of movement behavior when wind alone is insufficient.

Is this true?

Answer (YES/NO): NO